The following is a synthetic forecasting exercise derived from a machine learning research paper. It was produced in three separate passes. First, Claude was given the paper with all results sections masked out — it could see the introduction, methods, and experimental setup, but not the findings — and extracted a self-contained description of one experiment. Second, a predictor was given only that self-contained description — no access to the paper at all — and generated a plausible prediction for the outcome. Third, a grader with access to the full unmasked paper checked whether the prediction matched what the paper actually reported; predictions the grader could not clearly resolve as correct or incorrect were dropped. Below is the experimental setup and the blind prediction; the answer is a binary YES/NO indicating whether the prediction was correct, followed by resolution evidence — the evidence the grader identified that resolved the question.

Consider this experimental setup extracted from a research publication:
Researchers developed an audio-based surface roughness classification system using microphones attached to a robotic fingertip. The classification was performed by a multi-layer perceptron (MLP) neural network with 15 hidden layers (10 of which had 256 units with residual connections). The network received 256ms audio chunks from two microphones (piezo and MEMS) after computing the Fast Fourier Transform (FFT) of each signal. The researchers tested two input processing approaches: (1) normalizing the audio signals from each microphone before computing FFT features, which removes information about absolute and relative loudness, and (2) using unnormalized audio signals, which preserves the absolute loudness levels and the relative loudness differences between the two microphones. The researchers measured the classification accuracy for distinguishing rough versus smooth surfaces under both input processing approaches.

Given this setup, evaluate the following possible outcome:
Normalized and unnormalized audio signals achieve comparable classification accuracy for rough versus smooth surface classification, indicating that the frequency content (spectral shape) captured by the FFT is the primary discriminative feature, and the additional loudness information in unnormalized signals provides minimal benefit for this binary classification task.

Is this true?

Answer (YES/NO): NO